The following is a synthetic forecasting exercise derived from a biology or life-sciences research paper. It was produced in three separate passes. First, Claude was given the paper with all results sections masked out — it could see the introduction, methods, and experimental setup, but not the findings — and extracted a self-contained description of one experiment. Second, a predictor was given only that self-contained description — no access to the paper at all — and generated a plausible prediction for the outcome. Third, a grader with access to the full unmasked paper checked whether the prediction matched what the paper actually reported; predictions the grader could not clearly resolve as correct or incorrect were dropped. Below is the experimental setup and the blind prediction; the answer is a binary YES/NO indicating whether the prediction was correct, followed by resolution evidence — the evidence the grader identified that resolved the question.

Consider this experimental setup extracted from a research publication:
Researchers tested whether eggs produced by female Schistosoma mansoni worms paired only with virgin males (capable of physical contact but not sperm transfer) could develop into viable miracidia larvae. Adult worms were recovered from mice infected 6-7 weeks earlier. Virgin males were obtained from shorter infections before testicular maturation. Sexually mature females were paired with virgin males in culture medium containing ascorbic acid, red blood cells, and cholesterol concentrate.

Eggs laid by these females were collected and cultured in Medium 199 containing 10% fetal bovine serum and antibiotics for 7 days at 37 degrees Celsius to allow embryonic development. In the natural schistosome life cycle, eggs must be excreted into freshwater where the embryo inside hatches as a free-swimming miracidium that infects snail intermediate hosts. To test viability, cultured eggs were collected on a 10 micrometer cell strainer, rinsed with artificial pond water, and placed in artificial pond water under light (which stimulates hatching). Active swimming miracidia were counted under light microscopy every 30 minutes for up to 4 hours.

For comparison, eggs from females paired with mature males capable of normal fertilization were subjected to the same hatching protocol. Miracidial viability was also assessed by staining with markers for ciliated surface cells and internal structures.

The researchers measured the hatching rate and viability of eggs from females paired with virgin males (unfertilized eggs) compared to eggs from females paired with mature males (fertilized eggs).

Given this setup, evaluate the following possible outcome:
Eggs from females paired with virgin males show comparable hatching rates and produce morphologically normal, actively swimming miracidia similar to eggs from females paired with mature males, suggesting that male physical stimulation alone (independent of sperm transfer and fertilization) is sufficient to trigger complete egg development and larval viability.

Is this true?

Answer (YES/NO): NO